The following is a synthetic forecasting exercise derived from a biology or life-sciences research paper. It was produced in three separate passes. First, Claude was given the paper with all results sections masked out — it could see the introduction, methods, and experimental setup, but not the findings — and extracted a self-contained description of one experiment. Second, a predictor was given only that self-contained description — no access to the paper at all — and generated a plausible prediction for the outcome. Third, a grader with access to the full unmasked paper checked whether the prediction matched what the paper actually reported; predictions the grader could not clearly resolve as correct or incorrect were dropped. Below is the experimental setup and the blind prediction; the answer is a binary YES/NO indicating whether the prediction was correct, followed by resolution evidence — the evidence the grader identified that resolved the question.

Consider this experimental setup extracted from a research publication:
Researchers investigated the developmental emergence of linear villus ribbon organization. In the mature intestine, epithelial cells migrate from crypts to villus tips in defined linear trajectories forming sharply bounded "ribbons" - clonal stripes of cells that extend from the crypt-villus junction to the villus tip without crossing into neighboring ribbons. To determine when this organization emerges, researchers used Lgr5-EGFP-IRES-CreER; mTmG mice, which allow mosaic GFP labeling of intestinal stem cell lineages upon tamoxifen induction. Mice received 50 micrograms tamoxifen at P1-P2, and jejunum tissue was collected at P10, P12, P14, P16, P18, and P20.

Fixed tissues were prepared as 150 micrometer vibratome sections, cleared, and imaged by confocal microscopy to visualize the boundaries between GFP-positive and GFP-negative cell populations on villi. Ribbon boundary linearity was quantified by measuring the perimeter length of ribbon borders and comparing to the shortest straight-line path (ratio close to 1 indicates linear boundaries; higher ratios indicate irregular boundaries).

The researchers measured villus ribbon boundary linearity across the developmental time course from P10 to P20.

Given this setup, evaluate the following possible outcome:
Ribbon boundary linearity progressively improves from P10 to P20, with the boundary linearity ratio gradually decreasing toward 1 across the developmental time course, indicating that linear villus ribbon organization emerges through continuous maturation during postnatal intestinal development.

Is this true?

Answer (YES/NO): YES